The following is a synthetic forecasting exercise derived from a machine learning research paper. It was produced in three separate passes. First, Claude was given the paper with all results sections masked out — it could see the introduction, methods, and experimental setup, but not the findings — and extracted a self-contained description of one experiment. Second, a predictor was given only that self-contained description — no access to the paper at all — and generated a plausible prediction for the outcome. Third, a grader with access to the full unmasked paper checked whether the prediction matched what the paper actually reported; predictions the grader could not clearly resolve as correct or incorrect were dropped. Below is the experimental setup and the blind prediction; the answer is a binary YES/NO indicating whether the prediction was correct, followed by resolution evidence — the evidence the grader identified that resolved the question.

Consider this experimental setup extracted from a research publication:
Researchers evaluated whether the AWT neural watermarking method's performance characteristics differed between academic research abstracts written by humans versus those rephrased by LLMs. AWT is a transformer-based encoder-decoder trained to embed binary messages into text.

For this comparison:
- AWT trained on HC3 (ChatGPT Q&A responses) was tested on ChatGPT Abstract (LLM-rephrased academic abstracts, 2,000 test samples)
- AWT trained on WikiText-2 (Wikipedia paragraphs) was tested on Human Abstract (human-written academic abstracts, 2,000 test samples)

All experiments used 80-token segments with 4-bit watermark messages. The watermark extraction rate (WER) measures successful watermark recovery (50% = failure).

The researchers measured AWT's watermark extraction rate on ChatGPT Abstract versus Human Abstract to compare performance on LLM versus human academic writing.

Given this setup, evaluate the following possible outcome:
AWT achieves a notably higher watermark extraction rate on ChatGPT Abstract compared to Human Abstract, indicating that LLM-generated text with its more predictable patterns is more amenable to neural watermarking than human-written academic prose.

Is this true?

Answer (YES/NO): YES